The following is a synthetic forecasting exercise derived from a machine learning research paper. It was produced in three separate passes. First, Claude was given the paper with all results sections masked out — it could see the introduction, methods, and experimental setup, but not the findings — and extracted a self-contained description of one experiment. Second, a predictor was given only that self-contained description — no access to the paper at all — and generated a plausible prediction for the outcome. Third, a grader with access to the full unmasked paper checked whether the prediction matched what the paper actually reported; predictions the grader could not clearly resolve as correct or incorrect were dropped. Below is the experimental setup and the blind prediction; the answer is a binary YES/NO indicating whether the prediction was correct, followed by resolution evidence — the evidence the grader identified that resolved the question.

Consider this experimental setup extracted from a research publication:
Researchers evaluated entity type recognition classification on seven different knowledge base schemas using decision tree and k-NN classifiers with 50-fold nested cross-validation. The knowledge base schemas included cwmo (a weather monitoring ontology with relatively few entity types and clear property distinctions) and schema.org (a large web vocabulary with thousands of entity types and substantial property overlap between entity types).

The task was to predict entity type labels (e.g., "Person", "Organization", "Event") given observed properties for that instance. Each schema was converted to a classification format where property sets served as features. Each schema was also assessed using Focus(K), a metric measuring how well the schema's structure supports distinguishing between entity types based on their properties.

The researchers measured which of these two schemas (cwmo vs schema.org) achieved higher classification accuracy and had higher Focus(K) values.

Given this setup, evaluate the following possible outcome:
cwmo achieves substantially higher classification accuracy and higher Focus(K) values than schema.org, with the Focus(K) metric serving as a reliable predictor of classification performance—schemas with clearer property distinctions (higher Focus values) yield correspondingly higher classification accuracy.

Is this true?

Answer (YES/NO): YES